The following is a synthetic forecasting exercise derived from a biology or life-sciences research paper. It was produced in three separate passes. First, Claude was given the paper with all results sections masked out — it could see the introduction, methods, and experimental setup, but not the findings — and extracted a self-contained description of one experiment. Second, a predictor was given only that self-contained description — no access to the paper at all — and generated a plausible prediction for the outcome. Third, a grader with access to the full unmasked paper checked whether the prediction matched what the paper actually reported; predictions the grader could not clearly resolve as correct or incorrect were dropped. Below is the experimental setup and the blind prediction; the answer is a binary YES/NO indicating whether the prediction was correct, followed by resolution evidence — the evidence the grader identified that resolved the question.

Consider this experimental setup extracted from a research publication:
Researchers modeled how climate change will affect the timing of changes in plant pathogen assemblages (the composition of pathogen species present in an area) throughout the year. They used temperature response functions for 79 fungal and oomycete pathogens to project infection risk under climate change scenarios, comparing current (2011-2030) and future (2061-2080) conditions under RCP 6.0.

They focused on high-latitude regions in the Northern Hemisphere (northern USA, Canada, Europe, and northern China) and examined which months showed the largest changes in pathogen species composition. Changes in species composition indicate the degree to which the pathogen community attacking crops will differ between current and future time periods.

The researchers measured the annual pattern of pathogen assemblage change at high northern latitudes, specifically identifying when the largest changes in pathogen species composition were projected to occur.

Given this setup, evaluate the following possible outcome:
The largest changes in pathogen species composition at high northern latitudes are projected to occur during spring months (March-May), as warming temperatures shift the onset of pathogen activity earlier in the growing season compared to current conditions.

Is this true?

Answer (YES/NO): NO